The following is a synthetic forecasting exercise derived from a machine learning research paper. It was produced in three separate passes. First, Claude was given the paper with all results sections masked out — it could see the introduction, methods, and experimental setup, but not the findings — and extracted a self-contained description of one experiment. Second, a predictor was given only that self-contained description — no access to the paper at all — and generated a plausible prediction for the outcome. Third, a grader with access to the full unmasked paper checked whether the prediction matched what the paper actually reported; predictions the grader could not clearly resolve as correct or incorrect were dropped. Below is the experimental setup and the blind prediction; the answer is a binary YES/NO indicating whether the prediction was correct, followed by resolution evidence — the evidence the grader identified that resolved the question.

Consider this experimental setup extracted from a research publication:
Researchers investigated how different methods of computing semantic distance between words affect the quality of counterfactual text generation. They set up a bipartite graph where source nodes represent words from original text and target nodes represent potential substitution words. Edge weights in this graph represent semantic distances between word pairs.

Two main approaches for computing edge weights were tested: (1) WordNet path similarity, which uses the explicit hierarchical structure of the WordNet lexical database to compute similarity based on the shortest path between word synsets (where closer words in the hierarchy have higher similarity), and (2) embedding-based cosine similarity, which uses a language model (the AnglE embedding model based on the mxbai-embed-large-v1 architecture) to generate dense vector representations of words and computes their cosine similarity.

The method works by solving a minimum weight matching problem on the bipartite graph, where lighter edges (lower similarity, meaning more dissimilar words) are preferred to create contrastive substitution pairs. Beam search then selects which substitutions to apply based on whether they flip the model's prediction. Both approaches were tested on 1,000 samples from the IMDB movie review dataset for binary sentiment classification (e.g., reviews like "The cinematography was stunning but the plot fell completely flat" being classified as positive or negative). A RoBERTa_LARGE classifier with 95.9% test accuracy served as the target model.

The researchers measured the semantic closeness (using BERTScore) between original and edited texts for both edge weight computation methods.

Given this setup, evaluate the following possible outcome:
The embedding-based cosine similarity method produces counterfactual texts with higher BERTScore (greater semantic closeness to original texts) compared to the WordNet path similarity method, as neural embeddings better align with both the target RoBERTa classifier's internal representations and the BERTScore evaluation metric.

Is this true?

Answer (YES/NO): NO